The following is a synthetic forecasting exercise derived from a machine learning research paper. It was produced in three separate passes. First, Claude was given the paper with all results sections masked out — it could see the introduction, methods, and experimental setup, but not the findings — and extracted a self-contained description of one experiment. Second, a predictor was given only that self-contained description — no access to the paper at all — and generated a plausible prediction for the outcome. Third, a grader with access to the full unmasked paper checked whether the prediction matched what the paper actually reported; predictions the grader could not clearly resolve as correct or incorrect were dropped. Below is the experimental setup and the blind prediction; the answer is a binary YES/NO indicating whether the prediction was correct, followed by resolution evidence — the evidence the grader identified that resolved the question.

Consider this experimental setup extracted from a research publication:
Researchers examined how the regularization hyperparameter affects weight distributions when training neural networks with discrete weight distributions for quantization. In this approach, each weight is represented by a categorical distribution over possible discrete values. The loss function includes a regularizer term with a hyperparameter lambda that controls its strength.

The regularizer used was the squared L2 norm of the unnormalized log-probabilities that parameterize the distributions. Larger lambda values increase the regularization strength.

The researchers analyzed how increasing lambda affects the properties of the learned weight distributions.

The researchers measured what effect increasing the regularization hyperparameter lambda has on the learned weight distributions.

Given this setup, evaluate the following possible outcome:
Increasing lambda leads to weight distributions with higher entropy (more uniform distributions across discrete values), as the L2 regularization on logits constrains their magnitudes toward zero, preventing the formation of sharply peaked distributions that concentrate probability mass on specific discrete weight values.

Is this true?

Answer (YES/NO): YES